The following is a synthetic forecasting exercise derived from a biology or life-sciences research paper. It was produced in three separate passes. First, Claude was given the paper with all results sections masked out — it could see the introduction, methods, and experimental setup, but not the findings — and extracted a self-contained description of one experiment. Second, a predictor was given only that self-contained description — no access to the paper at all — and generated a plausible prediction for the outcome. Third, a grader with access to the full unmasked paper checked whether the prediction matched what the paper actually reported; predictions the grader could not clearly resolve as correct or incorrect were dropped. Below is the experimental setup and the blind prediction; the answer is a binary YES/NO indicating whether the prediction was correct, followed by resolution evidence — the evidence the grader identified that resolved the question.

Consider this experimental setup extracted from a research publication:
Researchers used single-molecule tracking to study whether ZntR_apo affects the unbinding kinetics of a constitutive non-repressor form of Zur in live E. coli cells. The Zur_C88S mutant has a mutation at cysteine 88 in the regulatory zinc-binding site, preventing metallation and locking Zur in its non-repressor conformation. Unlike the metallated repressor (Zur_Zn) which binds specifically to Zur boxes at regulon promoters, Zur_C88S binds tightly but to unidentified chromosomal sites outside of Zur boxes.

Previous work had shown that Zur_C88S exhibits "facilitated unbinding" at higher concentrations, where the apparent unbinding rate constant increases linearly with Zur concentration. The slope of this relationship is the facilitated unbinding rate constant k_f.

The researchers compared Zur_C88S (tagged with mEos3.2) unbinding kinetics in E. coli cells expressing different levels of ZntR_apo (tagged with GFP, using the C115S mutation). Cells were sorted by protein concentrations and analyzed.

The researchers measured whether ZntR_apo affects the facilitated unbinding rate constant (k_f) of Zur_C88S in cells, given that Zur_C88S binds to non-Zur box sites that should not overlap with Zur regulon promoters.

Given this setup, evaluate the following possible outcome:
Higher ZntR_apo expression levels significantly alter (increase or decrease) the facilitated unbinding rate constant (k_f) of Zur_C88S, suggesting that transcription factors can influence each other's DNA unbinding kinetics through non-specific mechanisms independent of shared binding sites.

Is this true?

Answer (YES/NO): NO